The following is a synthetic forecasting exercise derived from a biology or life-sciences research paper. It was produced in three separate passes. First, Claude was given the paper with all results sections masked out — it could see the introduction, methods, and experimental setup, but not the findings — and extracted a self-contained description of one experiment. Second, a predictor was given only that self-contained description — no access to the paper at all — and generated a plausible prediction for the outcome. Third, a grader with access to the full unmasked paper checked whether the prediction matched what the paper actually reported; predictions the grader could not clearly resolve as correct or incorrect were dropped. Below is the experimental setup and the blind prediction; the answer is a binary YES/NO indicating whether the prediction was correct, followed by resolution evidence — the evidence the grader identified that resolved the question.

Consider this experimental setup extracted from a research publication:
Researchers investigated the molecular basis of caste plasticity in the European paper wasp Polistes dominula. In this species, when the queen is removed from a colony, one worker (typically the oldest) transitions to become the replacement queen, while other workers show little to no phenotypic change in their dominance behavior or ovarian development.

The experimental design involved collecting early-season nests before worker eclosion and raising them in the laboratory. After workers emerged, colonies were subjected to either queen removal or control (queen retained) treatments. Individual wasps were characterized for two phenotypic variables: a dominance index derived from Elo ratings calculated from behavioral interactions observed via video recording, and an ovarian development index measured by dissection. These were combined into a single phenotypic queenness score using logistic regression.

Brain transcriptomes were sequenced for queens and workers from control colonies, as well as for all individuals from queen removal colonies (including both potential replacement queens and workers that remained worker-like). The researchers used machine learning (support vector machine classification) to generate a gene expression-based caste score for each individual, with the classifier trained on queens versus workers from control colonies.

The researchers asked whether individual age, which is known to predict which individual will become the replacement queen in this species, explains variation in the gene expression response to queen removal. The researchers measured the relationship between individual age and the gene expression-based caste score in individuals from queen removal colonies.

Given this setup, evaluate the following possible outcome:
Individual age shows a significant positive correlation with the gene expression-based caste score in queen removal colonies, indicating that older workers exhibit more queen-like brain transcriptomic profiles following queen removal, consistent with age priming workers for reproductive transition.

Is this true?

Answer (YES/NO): YES